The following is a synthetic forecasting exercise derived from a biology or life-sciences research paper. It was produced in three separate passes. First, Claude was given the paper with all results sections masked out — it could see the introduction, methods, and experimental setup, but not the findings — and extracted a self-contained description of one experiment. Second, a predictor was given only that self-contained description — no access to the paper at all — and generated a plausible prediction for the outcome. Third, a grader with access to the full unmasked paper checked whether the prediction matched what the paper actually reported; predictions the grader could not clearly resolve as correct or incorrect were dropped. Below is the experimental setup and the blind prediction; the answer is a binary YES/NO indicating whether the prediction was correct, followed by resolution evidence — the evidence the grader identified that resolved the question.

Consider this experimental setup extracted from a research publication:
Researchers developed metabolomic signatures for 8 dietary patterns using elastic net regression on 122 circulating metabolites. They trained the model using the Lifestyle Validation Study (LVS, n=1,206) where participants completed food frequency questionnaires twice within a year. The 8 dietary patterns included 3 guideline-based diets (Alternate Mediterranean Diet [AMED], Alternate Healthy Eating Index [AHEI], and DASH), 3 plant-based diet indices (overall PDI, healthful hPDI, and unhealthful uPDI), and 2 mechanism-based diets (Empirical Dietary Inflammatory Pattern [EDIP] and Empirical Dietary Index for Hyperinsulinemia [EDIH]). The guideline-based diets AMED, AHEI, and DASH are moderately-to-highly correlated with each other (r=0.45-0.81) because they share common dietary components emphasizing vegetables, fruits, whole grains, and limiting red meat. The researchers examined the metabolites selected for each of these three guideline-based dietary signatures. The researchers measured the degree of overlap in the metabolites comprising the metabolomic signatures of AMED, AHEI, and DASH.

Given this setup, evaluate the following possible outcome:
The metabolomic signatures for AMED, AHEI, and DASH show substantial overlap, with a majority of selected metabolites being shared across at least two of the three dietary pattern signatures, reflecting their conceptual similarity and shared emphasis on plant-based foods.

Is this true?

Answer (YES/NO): YES